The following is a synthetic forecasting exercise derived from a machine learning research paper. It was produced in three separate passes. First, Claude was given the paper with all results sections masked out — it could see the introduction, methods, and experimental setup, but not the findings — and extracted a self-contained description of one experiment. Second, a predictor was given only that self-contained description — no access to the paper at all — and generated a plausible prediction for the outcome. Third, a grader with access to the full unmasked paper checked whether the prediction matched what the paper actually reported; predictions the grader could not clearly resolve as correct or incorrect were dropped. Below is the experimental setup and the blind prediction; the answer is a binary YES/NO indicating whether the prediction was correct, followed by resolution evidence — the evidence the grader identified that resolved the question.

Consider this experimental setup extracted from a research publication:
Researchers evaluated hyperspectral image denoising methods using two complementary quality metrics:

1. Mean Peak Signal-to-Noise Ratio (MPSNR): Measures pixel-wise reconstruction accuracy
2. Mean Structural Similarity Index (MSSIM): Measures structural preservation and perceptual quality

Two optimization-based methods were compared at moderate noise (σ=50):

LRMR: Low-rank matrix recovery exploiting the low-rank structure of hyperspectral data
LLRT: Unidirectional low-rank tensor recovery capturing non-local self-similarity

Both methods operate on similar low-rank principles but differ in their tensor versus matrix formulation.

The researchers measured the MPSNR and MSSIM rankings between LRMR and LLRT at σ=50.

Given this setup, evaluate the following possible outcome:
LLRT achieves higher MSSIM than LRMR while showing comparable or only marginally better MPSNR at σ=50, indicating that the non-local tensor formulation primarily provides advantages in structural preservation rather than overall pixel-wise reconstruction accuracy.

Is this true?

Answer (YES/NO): NO